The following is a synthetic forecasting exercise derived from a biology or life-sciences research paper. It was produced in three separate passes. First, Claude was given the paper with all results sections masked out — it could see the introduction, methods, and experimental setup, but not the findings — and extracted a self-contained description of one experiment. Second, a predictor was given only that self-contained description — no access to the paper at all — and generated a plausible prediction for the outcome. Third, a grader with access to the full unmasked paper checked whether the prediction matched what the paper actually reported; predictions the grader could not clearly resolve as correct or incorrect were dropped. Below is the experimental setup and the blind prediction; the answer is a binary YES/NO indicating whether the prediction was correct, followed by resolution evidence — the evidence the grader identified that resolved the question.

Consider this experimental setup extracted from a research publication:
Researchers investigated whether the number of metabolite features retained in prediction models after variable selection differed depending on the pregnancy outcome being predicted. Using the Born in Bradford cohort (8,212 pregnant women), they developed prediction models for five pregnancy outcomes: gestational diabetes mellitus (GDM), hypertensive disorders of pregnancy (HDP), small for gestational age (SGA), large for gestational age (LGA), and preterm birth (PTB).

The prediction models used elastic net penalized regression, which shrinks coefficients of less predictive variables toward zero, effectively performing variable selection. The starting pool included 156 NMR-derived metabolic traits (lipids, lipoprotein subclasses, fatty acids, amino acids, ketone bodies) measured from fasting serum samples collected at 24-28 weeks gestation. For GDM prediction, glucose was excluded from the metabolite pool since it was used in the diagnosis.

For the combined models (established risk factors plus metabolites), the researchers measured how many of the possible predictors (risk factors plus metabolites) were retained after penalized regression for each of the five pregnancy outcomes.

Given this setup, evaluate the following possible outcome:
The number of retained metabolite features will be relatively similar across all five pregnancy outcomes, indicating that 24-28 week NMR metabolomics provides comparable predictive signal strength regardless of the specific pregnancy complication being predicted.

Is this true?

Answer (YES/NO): NO